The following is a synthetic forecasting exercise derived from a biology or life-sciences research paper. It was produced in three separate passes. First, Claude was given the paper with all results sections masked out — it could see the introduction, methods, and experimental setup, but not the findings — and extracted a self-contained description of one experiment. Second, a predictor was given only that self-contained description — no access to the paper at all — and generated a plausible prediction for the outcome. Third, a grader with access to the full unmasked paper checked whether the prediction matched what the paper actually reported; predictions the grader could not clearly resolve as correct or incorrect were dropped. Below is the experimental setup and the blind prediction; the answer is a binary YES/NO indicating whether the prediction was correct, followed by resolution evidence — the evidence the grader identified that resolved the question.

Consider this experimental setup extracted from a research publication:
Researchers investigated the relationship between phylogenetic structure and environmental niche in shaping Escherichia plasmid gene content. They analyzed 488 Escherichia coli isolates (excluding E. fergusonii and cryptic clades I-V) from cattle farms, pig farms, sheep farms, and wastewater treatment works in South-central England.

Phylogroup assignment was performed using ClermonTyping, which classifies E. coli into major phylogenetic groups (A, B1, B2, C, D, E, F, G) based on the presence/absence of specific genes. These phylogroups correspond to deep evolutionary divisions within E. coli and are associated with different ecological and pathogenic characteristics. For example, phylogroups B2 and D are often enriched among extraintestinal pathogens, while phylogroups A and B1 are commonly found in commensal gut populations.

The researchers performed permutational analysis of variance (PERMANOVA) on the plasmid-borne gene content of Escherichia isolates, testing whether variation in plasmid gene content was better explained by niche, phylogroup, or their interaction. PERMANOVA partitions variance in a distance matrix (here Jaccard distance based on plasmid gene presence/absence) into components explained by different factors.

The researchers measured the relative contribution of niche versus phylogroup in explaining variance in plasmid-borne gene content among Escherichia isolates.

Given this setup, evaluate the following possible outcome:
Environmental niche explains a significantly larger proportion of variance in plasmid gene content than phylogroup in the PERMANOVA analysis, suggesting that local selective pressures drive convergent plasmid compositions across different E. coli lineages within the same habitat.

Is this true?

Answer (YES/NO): NO